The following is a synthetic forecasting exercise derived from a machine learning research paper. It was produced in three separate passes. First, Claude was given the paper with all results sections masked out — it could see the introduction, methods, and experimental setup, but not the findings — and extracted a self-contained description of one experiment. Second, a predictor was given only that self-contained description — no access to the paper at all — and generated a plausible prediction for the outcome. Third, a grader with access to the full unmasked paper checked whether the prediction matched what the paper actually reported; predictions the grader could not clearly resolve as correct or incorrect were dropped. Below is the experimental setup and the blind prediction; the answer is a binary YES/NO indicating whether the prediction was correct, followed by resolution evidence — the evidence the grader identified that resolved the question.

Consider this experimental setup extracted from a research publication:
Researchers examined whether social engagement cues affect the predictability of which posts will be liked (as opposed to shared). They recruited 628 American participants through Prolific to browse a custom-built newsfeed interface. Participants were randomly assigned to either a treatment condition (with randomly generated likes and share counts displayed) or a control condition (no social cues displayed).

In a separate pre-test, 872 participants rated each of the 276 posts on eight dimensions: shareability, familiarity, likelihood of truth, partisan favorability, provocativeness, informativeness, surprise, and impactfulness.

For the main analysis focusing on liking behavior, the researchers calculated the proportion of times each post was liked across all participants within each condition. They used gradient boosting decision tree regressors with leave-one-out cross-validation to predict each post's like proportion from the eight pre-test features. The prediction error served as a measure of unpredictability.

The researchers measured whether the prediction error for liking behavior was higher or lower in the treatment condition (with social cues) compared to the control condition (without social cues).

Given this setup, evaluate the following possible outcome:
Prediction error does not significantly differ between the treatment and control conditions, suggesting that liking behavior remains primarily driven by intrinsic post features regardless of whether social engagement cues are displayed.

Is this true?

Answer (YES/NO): NO